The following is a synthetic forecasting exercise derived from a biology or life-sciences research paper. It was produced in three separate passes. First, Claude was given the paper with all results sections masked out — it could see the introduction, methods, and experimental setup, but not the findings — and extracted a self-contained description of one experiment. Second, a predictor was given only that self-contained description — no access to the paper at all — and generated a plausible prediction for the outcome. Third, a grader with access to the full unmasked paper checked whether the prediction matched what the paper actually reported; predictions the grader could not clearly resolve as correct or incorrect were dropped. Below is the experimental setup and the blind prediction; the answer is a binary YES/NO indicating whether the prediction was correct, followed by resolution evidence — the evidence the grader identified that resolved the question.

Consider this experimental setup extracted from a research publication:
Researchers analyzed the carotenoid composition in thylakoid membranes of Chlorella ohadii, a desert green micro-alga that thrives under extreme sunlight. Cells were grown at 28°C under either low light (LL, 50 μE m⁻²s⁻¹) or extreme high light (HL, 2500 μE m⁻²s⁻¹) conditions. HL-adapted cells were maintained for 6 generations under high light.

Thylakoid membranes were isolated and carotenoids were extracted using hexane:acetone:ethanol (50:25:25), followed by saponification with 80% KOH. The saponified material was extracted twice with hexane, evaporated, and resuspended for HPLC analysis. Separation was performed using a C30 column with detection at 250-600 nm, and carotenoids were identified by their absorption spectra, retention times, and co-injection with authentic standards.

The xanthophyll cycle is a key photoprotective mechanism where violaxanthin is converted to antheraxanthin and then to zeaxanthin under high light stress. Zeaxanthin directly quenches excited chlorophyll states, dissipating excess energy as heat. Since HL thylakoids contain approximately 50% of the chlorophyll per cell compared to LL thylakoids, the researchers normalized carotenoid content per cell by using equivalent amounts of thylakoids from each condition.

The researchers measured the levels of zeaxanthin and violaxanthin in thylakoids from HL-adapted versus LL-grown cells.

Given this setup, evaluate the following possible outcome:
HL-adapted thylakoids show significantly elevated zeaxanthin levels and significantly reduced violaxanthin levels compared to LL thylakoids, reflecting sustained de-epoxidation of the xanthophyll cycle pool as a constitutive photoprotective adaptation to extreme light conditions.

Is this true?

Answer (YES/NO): YES